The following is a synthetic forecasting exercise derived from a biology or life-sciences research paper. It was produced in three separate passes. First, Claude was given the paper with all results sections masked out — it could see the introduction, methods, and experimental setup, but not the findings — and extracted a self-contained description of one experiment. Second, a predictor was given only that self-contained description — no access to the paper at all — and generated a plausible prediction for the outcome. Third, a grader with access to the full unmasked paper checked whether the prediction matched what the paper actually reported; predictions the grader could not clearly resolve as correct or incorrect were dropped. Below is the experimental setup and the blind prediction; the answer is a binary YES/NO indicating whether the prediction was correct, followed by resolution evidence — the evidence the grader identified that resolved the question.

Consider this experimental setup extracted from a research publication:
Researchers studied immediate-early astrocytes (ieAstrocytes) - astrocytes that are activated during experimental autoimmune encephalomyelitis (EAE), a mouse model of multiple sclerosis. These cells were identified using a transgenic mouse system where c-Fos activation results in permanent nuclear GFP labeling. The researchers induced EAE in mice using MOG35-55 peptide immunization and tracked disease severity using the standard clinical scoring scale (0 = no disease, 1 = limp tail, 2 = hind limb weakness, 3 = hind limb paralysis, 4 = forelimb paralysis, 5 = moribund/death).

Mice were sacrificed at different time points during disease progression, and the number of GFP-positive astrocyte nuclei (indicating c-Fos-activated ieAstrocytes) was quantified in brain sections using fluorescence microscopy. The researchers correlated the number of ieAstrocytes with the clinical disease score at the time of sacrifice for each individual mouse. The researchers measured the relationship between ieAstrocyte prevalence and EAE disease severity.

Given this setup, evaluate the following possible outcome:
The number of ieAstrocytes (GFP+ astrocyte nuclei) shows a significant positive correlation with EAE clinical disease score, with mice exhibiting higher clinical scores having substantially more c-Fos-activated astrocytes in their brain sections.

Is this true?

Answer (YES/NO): YES